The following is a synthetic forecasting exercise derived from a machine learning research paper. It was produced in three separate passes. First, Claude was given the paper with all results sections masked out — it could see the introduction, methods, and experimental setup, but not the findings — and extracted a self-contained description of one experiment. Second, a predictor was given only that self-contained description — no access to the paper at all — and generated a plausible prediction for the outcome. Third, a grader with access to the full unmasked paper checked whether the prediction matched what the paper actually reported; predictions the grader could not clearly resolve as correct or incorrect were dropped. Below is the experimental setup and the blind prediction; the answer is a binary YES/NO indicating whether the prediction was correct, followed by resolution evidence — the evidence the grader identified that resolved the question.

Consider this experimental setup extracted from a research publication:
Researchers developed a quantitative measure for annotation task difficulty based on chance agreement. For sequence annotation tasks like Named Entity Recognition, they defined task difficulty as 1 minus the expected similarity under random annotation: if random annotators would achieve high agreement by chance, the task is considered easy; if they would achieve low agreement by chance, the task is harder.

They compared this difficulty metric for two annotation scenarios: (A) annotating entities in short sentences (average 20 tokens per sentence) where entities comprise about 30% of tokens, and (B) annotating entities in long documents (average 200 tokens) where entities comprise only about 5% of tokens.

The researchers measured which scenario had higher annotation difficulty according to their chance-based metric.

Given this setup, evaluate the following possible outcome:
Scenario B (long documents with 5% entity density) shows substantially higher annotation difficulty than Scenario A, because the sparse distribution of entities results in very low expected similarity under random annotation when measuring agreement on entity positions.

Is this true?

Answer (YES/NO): YES